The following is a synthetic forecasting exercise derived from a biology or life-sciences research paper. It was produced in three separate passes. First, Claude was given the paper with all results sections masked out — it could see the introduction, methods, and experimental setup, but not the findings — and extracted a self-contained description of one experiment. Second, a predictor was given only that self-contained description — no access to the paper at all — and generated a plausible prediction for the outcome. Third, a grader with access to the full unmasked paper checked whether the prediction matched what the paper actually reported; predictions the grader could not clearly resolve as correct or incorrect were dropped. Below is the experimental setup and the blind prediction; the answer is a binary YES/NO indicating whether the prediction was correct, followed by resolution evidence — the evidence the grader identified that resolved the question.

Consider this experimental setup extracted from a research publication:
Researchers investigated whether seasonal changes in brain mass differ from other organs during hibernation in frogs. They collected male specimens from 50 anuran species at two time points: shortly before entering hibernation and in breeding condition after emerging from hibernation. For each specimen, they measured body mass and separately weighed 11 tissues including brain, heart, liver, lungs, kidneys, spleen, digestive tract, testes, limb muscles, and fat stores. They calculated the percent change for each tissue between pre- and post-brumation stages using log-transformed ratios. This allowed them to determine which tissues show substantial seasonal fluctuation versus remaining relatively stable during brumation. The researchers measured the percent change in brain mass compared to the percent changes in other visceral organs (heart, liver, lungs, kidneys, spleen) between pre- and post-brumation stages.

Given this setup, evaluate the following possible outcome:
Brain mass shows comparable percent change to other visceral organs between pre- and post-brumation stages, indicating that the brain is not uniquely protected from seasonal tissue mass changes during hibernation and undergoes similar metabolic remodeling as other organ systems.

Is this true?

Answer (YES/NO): NO